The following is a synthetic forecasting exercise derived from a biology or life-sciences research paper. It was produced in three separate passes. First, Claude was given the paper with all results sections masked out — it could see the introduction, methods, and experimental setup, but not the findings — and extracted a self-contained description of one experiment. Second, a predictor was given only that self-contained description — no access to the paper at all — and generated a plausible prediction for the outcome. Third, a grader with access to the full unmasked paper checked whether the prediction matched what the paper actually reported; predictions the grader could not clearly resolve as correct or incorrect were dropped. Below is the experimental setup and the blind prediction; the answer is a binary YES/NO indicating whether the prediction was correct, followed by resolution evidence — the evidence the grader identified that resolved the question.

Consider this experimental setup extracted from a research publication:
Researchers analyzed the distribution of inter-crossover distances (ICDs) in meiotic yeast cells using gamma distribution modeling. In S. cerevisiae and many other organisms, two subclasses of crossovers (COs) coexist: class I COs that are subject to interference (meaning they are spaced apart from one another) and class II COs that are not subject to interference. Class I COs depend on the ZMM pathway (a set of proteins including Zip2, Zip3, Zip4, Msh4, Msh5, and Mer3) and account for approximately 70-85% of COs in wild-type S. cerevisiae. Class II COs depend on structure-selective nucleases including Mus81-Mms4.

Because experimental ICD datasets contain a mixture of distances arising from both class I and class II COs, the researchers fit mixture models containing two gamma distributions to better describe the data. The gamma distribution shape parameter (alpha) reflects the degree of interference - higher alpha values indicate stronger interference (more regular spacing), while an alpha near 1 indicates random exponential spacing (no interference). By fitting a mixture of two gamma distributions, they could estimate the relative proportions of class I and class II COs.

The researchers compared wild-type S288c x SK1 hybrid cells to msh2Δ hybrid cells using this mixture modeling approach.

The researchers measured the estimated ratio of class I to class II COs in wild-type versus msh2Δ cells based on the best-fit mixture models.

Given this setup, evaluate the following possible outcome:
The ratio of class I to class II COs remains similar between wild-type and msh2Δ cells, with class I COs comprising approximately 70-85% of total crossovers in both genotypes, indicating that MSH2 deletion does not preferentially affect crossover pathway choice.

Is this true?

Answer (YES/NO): NO